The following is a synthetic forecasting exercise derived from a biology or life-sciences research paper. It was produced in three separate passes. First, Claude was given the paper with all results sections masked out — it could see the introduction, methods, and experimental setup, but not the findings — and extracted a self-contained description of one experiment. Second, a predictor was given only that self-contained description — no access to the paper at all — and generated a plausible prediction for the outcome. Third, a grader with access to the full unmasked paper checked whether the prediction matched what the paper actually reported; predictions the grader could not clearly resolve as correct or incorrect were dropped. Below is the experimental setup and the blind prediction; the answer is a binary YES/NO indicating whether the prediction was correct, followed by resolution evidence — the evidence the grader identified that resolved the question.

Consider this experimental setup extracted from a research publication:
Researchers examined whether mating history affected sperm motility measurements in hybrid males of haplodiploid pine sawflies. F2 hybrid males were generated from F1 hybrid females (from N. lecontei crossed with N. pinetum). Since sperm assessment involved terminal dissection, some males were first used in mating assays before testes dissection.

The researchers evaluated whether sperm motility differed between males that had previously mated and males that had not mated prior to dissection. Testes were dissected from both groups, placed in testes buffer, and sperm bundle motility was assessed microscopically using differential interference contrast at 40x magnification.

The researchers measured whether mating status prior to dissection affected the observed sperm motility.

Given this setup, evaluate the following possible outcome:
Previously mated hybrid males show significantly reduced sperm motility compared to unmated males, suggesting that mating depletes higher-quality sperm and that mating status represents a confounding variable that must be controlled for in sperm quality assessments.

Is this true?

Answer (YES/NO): NO